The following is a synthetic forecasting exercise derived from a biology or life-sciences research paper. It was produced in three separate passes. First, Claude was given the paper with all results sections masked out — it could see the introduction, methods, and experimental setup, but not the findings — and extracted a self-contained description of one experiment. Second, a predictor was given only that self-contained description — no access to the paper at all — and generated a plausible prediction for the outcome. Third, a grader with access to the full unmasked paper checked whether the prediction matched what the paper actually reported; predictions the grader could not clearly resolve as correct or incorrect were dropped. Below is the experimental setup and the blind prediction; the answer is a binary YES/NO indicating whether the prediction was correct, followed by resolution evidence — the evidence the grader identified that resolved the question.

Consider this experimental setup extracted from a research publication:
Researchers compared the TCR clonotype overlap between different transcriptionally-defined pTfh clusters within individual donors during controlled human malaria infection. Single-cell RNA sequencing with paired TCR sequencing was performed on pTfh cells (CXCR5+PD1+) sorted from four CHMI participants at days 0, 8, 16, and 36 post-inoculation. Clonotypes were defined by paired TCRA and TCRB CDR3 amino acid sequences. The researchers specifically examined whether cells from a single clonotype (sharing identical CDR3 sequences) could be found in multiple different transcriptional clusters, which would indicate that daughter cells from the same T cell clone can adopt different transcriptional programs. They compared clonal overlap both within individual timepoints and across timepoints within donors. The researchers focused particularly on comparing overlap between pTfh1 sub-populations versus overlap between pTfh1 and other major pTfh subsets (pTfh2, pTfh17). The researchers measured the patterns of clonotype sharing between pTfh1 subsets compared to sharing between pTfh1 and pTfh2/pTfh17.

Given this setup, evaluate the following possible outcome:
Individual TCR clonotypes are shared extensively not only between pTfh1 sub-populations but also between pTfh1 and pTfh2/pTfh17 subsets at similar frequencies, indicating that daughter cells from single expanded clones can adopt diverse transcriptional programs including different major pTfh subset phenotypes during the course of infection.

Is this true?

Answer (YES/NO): NO